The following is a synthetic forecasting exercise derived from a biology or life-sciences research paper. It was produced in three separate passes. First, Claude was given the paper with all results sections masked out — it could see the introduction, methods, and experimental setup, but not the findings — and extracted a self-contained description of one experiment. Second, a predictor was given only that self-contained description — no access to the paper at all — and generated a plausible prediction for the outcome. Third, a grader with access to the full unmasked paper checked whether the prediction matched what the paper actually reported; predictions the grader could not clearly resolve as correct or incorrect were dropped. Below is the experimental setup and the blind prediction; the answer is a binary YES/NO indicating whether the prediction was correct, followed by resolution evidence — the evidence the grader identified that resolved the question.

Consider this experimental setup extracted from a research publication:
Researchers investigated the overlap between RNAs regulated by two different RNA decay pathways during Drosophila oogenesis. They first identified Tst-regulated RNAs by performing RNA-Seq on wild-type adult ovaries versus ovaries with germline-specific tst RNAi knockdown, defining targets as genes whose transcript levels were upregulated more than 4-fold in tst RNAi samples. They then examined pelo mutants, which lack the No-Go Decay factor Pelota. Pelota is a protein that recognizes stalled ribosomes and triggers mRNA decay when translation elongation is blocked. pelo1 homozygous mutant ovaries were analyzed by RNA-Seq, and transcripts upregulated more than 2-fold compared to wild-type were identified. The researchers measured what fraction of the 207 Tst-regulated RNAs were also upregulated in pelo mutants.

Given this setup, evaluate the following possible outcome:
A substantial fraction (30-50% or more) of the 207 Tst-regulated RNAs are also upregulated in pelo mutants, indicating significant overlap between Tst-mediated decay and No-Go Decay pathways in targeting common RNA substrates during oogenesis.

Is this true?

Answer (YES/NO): YES